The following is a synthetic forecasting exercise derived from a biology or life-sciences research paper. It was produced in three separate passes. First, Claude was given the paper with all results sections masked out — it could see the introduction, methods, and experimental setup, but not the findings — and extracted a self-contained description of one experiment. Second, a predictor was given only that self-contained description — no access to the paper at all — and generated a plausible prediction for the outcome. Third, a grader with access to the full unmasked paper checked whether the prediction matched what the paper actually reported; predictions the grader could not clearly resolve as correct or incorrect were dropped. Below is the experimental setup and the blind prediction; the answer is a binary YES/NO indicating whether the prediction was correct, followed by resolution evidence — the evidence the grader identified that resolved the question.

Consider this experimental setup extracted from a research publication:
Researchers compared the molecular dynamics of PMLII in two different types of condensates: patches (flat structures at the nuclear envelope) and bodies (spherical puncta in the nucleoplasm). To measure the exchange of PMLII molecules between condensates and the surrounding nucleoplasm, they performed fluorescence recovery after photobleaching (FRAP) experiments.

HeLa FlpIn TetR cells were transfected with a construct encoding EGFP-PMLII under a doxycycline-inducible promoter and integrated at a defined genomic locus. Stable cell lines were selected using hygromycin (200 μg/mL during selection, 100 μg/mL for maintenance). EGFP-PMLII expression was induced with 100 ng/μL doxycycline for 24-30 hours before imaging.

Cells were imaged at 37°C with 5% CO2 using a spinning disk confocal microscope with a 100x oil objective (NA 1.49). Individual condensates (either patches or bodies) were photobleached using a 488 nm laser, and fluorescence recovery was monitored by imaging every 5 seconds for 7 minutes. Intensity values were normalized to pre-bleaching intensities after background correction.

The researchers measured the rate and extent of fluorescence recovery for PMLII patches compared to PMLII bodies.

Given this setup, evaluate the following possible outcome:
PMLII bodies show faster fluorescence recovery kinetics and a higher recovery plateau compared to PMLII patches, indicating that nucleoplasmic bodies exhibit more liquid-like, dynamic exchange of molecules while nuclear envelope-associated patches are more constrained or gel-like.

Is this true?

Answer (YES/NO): NO